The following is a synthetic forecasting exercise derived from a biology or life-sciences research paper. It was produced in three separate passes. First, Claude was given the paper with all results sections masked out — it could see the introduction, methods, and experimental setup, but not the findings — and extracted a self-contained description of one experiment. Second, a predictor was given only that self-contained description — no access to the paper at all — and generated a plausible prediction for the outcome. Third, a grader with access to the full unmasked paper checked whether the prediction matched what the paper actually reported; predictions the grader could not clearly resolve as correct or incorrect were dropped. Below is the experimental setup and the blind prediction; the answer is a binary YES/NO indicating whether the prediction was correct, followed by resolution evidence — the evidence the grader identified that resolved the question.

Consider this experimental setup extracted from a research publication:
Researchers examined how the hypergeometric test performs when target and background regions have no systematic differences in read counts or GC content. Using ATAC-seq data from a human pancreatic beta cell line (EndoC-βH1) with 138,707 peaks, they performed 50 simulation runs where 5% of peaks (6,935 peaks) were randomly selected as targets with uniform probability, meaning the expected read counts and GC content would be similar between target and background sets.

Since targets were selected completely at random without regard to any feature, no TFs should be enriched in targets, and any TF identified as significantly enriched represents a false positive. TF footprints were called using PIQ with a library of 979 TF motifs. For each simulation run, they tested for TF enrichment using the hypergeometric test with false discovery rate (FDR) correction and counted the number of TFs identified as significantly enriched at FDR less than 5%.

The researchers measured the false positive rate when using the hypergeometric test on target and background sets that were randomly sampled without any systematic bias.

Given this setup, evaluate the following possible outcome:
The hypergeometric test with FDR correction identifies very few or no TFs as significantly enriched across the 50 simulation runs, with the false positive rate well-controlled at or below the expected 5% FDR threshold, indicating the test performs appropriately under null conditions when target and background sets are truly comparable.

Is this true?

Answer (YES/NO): YES